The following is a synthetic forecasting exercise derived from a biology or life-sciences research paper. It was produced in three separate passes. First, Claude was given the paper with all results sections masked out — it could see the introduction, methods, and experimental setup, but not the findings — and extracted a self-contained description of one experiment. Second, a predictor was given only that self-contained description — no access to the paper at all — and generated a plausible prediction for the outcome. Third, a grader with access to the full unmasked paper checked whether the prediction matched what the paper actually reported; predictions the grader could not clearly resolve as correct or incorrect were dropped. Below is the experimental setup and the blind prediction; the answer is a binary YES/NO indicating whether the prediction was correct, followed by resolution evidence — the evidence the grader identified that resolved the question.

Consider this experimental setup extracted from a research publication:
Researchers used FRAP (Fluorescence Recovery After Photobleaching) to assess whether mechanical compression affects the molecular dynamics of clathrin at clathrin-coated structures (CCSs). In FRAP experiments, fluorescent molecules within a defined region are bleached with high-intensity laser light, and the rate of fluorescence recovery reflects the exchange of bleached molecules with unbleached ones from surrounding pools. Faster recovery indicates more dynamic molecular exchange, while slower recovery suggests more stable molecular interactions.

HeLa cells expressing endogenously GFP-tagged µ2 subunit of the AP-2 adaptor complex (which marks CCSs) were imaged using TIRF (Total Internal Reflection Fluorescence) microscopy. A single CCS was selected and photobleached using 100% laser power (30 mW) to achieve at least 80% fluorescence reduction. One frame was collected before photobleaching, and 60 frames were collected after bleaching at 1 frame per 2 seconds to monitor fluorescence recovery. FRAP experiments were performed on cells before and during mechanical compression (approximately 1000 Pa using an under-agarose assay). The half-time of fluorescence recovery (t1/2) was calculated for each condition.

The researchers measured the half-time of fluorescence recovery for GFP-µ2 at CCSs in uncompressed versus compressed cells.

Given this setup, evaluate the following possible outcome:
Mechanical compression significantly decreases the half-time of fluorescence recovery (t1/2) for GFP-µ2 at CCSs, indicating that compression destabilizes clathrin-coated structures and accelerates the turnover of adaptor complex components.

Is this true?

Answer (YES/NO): NO